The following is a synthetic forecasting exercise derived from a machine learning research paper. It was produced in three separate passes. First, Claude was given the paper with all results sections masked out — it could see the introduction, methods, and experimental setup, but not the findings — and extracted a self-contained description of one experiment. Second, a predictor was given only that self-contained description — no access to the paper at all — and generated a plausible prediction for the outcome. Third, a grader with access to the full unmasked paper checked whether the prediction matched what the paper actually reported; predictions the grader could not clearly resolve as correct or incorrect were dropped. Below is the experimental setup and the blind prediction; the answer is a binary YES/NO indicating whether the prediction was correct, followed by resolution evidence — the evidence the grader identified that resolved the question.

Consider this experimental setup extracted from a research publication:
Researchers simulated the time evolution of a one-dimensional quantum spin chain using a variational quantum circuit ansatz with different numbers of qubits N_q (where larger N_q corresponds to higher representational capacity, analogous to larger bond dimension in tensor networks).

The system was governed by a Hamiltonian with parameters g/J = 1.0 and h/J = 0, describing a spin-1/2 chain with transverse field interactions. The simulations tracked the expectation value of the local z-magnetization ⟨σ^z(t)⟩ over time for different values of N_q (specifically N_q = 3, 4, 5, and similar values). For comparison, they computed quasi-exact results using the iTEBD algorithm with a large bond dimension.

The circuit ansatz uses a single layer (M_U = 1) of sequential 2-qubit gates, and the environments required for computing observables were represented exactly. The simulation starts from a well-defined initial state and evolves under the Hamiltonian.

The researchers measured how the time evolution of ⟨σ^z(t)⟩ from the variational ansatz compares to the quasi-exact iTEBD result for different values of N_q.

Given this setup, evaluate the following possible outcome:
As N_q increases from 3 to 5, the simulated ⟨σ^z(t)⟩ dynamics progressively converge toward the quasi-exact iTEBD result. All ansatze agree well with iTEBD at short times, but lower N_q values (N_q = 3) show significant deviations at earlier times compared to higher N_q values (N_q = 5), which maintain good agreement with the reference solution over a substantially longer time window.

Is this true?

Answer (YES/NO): YES